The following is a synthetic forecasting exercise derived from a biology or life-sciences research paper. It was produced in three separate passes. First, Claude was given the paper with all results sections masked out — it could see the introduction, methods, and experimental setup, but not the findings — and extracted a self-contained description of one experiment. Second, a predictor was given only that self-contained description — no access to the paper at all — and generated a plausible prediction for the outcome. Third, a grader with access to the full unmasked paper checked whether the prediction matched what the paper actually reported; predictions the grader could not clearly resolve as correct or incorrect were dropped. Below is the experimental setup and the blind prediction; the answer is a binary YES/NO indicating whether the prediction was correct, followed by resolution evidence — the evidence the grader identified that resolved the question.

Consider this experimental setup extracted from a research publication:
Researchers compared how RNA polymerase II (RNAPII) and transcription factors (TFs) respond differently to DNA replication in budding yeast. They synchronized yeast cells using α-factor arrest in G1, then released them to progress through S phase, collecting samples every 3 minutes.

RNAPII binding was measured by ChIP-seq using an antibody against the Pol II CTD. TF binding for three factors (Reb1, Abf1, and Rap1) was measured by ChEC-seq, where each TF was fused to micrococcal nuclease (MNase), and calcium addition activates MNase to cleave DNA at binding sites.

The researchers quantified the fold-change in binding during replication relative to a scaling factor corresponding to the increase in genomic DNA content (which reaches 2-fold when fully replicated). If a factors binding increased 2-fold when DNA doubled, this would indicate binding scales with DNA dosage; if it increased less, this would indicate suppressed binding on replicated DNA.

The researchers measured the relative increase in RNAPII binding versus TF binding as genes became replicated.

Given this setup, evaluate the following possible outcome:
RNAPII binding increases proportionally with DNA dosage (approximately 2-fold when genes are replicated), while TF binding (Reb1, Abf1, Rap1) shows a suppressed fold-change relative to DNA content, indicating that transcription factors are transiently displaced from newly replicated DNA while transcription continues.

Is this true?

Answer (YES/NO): NO